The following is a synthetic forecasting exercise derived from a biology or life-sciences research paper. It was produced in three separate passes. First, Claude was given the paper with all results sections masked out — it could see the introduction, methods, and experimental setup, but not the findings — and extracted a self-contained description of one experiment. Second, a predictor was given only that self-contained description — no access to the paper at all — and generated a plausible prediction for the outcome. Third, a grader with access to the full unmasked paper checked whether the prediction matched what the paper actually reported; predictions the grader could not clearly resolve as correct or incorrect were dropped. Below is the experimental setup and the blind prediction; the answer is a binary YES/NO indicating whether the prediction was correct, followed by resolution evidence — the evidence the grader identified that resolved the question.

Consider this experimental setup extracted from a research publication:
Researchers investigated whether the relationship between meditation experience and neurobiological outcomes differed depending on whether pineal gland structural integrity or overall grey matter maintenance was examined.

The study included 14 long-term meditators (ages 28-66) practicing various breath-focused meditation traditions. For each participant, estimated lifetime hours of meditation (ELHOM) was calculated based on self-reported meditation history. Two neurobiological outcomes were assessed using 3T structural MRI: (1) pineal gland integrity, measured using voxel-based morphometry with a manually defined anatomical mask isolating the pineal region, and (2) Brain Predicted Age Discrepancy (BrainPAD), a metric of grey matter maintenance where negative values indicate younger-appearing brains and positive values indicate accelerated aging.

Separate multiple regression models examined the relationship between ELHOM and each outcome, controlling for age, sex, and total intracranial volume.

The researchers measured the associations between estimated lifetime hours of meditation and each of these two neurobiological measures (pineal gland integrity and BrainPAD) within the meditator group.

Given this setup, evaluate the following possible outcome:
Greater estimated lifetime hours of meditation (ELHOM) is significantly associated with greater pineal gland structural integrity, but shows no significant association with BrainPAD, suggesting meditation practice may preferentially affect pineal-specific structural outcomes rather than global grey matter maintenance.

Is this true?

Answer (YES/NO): NO